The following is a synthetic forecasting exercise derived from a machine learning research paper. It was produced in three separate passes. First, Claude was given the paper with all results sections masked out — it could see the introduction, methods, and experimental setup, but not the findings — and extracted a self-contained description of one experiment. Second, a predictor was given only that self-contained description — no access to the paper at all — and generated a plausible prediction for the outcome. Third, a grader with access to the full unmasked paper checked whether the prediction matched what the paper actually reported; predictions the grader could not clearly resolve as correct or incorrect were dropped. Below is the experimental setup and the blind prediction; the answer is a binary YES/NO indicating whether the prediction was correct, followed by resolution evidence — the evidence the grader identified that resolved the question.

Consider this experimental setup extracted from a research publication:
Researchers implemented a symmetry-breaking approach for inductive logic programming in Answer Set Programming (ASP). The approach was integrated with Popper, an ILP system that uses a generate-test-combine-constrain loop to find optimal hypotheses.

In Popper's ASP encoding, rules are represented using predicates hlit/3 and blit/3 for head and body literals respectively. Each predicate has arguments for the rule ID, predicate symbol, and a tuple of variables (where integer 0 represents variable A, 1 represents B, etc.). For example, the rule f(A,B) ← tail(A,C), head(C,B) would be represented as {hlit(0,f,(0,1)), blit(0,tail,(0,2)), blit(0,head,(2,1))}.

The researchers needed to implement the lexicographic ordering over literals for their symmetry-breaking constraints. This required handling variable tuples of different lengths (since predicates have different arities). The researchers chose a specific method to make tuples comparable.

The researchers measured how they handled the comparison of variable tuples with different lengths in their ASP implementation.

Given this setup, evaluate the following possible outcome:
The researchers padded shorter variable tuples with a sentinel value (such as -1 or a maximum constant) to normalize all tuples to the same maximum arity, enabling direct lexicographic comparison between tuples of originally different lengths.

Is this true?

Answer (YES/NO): NO